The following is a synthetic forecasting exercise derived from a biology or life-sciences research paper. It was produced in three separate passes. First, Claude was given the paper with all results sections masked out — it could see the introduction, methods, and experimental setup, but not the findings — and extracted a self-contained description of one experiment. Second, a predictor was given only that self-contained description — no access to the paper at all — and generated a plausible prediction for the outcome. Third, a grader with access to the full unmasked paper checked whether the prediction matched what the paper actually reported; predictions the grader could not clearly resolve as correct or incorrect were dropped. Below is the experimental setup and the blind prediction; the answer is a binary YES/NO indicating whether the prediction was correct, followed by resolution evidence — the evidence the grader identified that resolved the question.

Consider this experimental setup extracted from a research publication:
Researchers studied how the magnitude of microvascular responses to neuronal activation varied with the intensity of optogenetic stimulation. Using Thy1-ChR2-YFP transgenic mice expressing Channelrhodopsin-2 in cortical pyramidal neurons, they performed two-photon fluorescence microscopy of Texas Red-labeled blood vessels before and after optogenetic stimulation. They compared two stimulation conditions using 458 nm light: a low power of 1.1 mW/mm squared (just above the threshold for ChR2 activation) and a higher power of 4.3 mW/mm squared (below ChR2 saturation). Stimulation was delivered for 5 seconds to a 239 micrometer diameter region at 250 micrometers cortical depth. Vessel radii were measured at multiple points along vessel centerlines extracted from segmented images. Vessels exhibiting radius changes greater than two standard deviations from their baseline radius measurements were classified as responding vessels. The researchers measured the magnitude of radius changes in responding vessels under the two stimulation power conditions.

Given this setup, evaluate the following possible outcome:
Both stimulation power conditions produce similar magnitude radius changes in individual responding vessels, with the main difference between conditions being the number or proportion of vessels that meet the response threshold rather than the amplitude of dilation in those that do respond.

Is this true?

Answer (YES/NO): YES